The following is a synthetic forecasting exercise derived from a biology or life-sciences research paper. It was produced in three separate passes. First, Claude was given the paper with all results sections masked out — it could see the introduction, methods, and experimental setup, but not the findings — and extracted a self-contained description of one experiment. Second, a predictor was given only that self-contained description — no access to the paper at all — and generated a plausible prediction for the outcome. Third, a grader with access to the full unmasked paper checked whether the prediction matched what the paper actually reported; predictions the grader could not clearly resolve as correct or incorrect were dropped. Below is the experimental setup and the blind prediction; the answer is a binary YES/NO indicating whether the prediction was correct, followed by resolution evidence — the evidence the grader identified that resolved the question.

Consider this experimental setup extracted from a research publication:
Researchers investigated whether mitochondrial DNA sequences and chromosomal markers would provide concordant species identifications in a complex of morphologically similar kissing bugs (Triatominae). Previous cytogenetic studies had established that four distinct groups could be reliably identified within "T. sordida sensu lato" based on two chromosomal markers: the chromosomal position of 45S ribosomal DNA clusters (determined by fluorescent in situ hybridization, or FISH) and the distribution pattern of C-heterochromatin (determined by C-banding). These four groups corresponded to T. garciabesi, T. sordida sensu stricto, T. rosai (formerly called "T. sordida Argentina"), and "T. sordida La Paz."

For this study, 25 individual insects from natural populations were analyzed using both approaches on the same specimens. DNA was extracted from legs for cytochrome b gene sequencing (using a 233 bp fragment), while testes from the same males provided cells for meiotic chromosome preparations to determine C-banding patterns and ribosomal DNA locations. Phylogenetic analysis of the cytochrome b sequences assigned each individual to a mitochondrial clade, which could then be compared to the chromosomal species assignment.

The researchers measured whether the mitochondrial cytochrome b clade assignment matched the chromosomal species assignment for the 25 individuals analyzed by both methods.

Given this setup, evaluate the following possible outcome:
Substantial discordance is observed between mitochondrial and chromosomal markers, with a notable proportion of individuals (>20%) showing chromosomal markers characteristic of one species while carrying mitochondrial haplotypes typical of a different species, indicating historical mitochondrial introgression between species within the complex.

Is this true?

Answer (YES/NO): NO